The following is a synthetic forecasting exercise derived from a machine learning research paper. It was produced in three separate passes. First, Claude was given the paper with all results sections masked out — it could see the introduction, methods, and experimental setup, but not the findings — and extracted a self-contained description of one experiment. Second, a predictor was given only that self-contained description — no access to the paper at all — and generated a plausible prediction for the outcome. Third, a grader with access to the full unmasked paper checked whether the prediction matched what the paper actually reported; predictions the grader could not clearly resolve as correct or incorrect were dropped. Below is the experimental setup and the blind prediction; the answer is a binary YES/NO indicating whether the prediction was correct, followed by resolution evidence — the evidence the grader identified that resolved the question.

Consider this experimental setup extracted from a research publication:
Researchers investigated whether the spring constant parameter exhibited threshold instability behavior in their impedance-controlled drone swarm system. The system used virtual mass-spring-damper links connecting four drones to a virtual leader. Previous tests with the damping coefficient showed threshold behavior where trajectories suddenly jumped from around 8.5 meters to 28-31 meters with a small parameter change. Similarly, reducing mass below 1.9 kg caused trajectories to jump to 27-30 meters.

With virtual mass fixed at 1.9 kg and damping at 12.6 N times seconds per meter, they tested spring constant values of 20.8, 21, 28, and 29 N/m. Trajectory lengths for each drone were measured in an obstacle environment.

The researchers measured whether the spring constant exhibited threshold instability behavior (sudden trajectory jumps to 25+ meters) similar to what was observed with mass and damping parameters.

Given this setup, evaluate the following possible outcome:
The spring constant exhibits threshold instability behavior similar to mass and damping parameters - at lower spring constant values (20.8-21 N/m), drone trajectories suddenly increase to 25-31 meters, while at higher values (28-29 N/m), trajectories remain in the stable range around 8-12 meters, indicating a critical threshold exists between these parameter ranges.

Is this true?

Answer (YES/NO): NO